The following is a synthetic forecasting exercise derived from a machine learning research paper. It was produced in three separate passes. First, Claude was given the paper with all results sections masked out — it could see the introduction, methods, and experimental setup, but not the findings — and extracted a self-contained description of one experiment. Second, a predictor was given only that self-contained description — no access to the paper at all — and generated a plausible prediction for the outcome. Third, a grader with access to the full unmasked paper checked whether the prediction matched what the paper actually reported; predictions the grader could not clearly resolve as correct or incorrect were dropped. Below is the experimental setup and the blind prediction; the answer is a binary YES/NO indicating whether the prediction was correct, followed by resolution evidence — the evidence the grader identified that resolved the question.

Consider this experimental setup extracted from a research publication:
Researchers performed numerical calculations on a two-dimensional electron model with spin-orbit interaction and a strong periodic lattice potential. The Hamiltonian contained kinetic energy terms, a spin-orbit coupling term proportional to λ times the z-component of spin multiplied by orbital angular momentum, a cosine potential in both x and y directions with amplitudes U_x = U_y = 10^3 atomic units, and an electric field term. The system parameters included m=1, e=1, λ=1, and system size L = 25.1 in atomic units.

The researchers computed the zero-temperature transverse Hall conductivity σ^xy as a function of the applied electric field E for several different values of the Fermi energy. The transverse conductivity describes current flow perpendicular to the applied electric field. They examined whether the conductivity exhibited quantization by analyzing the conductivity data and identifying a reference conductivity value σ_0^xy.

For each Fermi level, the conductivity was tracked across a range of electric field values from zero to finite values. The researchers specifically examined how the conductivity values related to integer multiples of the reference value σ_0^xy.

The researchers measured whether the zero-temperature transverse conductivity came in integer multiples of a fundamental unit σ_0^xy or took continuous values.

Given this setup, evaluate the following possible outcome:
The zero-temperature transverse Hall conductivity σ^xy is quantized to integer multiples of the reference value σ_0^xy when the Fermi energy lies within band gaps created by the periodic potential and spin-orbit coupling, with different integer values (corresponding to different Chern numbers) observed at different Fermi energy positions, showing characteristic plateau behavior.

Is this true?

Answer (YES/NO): NO